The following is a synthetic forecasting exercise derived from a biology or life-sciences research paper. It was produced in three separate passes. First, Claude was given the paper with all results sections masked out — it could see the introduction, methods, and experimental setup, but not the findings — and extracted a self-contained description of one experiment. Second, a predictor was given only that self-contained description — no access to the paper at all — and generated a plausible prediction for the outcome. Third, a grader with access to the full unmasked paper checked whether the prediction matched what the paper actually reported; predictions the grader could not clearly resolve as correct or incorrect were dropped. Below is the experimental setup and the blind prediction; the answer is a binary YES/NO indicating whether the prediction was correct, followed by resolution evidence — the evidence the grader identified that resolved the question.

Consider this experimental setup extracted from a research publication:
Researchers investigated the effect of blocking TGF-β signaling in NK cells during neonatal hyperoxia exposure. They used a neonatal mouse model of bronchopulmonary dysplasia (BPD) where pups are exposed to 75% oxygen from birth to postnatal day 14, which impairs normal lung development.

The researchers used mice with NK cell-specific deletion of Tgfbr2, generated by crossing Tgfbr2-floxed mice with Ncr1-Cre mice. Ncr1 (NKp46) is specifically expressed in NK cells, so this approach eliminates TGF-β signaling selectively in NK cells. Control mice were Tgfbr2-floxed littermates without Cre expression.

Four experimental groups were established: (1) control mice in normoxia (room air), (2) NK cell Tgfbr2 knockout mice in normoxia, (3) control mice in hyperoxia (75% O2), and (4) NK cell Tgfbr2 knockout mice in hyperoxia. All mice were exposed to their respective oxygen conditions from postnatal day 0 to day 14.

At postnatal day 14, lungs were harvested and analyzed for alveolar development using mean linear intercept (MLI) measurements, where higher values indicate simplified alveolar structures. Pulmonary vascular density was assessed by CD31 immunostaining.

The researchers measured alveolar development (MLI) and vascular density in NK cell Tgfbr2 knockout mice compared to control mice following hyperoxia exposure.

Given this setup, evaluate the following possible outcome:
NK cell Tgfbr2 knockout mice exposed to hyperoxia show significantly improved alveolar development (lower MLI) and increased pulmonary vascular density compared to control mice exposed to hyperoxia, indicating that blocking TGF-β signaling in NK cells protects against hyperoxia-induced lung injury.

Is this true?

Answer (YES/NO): NO